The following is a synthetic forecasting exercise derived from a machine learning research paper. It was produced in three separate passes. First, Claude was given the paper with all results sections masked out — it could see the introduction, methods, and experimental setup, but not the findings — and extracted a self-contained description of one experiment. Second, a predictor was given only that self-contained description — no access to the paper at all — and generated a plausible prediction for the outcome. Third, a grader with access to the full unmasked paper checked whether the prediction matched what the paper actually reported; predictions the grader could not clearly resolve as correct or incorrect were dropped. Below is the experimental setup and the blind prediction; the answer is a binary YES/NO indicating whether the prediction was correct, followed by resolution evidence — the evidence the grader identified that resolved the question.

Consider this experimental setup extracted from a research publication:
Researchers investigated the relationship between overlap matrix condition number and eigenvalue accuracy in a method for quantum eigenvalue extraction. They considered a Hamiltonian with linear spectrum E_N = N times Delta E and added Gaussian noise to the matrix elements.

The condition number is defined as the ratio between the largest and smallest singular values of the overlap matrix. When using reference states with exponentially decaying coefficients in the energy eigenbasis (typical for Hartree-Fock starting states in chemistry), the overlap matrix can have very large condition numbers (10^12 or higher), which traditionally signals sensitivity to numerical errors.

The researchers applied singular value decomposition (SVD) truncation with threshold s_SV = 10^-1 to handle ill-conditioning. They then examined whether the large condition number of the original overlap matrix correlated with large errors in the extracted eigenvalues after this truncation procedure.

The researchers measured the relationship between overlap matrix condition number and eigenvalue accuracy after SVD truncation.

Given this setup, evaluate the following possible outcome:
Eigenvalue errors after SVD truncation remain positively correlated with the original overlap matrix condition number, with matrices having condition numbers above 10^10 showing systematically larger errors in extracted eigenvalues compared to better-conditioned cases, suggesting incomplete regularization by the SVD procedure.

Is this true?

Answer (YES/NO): NO